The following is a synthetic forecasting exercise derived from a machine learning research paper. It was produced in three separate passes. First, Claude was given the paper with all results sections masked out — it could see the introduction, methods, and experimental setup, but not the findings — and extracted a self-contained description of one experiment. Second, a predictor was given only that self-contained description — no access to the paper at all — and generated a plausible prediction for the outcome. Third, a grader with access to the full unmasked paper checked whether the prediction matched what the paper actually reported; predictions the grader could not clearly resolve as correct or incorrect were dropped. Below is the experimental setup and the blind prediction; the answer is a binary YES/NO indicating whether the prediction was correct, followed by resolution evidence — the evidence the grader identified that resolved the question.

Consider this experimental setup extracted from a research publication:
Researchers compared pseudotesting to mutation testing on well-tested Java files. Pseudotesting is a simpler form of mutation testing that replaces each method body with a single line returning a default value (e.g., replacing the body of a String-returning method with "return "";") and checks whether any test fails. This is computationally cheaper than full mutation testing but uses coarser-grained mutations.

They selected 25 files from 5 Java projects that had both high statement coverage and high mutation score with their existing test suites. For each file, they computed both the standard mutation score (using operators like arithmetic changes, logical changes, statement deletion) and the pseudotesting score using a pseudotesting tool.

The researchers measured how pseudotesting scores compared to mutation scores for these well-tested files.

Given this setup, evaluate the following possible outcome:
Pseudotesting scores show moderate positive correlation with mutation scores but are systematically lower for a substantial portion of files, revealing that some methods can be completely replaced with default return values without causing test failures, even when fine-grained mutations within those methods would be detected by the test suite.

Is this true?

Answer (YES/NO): NO